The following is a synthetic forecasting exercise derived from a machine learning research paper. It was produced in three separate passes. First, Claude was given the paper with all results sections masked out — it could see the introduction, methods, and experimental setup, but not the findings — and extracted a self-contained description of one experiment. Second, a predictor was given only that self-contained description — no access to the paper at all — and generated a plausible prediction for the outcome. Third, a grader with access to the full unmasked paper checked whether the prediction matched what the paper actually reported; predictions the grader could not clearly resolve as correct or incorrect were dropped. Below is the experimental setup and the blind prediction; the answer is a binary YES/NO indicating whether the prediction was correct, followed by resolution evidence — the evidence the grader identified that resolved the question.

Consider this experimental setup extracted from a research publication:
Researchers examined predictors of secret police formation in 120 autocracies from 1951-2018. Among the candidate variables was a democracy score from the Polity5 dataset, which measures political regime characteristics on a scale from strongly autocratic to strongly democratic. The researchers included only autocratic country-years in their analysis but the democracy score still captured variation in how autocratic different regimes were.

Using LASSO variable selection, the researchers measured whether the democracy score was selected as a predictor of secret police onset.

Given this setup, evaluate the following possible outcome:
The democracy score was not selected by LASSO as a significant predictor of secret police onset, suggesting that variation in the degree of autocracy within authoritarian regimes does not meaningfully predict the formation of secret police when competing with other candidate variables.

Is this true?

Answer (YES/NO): YES